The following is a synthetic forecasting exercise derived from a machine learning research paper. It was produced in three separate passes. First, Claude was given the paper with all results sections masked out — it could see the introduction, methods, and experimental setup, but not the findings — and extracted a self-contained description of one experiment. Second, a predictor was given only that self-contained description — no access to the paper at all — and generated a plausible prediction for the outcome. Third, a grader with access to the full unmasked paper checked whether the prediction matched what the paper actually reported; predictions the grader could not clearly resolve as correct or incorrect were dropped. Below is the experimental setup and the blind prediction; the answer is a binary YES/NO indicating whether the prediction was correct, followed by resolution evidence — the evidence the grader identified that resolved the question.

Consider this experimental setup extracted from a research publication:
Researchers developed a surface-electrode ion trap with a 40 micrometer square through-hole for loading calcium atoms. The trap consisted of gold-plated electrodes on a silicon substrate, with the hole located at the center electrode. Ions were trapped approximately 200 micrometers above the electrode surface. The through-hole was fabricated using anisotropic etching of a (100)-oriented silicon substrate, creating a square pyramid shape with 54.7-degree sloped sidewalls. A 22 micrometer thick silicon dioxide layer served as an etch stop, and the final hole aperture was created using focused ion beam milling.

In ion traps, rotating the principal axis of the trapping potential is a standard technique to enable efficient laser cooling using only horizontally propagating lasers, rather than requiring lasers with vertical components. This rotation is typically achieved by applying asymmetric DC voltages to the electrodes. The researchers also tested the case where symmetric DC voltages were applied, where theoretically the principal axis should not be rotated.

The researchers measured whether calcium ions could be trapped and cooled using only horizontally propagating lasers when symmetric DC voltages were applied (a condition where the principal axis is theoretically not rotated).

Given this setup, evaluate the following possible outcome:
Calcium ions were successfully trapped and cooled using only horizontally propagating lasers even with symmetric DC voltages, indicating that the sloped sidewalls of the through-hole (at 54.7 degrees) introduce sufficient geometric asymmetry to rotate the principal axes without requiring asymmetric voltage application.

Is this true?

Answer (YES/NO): NO